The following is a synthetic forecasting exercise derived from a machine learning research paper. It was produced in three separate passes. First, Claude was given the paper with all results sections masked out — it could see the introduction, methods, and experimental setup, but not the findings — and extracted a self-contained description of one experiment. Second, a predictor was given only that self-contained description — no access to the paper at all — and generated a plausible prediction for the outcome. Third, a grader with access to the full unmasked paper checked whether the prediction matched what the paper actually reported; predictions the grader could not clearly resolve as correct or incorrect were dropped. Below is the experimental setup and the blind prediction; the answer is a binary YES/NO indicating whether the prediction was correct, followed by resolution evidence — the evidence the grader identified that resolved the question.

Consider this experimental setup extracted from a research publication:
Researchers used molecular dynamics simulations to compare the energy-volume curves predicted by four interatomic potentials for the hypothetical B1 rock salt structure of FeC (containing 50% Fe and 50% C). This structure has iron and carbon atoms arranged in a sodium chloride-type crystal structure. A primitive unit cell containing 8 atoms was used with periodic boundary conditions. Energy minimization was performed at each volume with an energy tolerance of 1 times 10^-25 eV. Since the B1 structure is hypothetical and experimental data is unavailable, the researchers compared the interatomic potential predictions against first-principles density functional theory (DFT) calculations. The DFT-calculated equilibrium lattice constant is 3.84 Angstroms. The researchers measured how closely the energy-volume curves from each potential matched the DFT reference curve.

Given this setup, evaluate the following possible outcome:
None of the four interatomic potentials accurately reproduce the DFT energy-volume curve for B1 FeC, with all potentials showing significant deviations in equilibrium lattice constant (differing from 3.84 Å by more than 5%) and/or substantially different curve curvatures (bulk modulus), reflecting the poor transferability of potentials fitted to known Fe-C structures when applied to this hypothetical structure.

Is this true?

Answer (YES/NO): NO